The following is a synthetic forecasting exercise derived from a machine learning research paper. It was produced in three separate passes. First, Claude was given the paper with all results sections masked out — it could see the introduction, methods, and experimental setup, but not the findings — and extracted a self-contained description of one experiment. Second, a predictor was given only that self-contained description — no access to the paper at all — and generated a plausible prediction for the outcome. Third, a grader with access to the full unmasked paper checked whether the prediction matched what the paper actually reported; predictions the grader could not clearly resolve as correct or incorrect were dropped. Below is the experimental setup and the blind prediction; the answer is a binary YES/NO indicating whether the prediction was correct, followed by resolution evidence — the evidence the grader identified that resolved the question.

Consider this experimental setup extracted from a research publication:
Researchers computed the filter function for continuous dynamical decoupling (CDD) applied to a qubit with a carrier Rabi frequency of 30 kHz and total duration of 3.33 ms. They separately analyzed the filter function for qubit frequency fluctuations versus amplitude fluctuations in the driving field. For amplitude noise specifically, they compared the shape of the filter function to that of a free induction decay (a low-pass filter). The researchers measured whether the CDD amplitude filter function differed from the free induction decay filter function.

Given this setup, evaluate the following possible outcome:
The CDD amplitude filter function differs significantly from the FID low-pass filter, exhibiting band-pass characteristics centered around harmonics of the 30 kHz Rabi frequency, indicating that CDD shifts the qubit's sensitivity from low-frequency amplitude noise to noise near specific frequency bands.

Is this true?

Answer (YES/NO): NO